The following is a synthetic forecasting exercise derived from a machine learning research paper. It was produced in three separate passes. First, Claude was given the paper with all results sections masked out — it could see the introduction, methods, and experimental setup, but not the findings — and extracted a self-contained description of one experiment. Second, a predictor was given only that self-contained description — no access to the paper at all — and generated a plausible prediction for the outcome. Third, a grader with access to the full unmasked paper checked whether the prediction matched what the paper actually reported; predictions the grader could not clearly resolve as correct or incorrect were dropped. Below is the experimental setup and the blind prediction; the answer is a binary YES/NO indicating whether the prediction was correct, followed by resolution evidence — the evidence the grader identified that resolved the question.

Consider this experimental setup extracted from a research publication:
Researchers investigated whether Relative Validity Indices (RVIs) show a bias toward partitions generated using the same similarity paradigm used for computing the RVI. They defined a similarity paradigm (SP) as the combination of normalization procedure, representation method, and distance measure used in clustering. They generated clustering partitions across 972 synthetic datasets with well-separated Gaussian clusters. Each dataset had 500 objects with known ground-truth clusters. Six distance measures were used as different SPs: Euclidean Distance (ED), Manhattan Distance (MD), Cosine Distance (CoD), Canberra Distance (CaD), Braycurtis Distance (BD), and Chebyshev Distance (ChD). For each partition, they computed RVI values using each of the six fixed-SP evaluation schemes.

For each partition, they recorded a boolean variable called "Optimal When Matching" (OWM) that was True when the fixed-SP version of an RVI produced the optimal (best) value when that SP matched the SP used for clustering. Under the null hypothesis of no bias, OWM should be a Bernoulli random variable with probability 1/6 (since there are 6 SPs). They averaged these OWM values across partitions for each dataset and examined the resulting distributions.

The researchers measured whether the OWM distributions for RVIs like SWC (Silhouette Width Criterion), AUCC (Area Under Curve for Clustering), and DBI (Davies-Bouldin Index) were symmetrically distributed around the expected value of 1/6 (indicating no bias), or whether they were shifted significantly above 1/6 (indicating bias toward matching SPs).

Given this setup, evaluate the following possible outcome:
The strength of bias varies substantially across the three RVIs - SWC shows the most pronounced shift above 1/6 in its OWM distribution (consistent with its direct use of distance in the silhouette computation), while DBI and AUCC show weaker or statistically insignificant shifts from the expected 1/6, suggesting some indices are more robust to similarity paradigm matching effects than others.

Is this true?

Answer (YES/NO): NO